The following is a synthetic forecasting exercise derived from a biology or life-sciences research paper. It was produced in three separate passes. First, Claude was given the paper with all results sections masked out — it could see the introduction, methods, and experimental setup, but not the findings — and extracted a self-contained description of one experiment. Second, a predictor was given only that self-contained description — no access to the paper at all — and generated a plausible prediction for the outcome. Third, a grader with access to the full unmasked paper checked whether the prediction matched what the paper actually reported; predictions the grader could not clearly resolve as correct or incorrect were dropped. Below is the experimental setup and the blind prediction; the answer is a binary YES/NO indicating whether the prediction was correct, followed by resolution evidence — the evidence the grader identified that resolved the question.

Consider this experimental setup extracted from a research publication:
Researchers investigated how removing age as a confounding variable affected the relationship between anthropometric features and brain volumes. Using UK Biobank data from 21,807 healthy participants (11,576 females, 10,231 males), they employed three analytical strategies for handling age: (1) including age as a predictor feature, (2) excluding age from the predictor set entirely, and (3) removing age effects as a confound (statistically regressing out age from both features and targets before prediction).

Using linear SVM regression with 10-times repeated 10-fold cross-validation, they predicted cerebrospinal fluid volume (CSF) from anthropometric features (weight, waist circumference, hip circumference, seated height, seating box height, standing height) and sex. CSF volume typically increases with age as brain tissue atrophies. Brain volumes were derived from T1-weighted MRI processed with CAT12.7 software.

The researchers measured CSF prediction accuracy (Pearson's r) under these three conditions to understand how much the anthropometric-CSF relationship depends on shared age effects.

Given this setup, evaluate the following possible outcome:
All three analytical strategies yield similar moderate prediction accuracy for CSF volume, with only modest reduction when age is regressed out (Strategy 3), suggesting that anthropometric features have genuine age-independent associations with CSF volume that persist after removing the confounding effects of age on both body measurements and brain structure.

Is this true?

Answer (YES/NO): NO